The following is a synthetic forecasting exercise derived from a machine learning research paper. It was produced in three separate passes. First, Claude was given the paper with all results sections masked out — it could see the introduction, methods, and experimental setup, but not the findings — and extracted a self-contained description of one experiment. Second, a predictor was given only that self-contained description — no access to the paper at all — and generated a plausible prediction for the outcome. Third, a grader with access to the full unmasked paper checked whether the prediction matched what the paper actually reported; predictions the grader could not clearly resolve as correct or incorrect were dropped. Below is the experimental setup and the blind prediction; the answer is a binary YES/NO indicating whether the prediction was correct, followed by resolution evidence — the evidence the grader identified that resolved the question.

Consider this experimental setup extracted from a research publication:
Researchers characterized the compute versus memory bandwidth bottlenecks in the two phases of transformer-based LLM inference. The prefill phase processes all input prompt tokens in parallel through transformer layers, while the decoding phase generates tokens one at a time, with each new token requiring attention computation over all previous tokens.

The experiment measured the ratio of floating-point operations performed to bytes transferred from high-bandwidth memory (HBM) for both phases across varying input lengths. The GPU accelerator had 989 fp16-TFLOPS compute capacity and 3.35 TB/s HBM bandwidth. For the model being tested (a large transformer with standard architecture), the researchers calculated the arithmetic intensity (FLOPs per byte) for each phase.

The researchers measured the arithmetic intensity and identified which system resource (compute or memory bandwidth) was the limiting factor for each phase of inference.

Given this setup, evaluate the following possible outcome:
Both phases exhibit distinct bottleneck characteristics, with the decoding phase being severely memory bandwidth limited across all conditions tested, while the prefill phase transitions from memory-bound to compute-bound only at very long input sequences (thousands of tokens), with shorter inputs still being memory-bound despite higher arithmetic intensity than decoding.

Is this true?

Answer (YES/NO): NO